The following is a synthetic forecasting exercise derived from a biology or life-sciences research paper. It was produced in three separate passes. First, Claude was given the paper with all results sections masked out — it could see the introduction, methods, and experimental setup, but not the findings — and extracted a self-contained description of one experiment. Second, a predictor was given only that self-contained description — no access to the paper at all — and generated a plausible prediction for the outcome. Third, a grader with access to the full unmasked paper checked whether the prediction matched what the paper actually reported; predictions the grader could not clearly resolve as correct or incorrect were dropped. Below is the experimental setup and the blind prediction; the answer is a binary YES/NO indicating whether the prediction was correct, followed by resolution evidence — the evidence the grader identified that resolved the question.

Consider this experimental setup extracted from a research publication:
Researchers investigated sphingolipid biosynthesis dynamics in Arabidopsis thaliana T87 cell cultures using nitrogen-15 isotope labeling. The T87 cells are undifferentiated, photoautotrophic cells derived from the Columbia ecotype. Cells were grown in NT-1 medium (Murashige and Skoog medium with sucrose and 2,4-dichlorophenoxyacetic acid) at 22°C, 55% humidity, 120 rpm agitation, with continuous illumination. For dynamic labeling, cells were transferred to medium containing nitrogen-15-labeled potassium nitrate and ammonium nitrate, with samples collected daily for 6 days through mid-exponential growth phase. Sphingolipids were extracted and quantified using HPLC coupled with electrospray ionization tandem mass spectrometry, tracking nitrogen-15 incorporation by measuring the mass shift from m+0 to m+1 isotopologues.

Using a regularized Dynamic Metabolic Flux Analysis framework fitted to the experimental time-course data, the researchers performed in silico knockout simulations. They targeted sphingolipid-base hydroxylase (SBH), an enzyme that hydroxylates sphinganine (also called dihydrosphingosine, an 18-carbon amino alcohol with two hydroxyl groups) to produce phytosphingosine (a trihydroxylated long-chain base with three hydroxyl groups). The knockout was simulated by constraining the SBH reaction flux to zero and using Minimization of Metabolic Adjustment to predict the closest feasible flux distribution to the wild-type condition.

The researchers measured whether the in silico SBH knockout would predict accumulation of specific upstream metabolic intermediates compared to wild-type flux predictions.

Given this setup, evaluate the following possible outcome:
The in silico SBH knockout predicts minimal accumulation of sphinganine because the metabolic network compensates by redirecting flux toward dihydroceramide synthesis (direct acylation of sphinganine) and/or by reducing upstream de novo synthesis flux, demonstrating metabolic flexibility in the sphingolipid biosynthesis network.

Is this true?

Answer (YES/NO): NO